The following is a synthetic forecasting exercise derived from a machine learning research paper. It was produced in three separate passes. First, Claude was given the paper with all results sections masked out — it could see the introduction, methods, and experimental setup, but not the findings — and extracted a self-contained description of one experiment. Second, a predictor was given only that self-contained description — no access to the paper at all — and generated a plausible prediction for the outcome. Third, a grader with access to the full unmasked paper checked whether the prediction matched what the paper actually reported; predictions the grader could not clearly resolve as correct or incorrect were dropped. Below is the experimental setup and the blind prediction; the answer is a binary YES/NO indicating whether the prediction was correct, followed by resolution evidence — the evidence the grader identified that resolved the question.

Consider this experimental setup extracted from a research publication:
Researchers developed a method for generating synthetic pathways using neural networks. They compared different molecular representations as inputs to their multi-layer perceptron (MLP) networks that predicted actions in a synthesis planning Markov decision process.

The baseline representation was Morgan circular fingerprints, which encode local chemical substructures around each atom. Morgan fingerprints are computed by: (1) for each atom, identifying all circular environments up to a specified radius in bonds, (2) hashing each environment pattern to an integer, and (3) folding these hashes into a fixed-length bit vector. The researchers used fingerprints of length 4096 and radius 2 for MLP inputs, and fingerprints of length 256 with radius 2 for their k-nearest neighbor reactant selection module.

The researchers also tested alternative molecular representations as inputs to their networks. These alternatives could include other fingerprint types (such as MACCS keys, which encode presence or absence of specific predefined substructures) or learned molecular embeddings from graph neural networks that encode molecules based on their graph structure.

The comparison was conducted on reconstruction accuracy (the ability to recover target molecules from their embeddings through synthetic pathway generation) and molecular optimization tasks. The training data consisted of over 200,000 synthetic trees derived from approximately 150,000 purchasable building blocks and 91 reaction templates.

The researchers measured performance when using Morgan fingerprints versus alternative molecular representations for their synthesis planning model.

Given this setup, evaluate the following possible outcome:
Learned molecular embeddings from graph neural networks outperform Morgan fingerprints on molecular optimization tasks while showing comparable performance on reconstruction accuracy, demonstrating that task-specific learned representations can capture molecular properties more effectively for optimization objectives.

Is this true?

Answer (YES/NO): NO